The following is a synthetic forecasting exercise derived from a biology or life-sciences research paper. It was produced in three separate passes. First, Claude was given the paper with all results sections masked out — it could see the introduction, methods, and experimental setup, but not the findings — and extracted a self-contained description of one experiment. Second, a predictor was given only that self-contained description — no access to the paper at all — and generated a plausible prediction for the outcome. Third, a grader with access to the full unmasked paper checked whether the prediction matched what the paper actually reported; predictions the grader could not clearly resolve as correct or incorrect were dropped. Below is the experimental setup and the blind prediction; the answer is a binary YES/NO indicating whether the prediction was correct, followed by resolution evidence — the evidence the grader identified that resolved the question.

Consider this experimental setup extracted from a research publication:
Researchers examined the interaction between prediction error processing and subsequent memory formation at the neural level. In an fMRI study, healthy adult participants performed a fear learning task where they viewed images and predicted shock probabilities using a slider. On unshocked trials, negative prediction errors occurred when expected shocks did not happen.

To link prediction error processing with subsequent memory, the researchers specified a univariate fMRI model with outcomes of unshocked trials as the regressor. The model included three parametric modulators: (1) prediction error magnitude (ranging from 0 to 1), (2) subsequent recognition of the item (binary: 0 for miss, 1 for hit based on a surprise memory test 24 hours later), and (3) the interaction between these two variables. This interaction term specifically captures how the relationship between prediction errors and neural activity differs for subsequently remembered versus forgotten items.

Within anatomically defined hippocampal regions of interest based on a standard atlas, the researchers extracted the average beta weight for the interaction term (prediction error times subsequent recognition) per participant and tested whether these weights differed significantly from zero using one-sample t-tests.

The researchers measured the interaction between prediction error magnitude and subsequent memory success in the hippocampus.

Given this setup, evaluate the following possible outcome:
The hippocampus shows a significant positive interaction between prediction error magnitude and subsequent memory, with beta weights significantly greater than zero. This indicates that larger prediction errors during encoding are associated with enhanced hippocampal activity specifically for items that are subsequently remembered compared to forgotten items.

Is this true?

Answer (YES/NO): NO